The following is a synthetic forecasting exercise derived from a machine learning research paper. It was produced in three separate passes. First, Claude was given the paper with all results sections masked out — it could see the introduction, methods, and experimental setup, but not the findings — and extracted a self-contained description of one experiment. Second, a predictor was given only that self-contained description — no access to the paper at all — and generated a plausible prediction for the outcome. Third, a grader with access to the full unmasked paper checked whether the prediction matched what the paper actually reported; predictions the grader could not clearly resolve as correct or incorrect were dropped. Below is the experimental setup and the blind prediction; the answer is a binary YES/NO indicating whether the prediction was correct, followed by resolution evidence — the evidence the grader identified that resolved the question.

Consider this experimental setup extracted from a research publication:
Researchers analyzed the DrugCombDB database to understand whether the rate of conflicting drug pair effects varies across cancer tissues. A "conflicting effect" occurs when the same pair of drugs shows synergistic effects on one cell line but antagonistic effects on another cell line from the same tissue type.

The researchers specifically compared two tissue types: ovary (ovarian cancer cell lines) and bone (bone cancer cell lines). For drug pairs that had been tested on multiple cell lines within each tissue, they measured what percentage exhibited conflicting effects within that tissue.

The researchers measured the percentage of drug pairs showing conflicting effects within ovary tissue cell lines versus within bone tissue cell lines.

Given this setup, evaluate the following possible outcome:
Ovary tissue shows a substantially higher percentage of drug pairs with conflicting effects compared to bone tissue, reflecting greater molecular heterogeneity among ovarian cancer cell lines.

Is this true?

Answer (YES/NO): YES